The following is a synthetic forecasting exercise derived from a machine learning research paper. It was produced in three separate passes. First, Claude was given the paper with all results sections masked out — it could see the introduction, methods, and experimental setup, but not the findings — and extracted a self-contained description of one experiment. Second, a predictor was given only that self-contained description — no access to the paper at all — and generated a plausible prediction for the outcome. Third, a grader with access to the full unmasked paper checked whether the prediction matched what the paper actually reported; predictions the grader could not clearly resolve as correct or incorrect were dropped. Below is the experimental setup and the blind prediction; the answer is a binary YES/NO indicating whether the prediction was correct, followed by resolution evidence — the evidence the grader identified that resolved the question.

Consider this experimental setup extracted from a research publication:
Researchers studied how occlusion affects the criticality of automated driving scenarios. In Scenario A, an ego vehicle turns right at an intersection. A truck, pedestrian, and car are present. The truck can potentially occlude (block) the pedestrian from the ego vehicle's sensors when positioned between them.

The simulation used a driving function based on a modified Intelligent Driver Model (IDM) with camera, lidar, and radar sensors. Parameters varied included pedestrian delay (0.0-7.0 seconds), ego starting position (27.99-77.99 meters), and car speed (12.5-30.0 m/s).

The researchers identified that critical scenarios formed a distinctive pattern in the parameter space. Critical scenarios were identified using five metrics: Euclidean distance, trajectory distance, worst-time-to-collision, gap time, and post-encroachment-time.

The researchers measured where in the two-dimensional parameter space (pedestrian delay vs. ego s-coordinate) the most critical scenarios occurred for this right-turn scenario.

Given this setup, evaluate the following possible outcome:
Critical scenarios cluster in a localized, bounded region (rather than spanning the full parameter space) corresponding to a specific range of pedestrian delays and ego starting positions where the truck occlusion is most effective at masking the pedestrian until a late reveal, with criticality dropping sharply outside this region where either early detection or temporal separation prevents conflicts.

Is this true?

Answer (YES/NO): YES